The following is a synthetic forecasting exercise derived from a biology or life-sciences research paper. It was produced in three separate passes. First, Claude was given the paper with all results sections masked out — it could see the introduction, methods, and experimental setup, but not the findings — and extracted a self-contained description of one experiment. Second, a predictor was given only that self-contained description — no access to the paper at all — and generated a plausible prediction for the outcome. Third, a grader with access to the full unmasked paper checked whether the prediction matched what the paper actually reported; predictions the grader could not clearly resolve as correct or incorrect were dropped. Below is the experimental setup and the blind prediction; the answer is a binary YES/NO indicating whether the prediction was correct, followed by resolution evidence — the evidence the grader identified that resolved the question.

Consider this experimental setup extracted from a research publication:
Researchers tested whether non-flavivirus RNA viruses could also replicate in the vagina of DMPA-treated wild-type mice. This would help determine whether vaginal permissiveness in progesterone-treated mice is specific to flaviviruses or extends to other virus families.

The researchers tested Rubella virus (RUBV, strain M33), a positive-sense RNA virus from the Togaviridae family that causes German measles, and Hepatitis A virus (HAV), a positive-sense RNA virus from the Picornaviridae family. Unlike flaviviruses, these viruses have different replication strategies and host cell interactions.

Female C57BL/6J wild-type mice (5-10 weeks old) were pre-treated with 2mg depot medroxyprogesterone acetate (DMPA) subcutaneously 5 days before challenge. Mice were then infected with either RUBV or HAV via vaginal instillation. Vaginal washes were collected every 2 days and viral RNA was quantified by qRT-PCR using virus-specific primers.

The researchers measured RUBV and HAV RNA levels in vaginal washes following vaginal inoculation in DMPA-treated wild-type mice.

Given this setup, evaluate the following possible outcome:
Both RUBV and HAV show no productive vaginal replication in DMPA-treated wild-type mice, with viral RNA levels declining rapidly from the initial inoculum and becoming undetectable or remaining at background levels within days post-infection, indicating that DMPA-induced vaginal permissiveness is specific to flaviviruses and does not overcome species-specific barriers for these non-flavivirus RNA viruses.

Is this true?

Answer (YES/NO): YES